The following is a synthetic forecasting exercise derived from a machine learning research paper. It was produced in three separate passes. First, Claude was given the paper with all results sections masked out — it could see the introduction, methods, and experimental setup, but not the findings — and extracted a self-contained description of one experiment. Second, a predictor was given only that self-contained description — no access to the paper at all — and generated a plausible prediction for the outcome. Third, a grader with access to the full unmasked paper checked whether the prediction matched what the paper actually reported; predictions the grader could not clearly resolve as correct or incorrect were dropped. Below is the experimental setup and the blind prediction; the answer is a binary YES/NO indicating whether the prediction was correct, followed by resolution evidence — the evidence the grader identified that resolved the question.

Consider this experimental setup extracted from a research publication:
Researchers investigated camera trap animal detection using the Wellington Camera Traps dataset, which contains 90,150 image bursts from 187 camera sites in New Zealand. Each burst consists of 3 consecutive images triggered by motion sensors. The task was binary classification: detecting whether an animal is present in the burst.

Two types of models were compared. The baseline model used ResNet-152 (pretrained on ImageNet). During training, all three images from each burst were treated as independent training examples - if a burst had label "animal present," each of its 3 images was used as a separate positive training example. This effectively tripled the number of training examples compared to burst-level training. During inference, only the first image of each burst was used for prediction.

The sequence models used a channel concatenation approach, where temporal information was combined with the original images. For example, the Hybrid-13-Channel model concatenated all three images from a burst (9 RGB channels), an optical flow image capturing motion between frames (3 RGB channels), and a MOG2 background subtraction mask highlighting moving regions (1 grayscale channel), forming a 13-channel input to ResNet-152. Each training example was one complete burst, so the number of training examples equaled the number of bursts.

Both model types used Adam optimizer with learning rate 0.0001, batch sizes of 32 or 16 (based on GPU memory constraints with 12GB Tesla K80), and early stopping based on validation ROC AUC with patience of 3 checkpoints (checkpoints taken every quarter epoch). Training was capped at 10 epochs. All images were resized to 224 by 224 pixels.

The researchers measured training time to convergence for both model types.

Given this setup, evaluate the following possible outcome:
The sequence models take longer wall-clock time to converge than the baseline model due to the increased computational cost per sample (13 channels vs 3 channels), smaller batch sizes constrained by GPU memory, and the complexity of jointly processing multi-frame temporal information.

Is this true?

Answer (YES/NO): NO